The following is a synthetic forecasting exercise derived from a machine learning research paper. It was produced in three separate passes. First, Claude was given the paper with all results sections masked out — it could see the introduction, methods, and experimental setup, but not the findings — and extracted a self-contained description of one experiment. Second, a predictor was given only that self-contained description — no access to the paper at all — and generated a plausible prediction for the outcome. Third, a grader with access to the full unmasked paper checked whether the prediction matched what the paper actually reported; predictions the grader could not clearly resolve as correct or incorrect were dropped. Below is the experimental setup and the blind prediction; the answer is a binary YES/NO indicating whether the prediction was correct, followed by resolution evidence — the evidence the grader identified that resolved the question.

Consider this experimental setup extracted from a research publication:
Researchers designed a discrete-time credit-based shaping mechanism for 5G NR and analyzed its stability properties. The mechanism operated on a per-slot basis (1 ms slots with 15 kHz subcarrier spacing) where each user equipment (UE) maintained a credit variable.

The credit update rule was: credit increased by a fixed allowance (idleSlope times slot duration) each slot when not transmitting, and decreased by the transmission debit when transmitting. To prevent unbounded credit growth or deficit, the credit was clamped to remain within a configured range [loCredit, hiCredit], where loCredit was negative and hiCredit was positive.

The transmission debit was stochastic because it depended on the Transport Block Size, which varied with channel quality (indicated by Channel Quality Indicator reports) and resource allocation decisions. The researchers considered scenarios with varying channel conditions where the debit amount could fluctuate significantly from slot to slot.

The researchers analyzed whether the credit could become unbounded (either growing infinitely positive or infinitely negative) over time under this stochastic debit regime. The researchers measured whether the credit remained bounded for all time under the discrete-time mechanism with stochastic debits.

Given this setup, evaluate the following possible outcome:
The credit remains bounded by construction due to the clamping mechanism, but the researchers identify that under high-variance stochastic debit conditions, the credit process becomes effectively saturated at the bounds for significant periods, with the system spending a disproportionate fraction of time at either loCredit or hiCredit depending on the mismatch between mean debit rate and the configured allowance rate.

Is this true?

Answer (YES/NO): NO